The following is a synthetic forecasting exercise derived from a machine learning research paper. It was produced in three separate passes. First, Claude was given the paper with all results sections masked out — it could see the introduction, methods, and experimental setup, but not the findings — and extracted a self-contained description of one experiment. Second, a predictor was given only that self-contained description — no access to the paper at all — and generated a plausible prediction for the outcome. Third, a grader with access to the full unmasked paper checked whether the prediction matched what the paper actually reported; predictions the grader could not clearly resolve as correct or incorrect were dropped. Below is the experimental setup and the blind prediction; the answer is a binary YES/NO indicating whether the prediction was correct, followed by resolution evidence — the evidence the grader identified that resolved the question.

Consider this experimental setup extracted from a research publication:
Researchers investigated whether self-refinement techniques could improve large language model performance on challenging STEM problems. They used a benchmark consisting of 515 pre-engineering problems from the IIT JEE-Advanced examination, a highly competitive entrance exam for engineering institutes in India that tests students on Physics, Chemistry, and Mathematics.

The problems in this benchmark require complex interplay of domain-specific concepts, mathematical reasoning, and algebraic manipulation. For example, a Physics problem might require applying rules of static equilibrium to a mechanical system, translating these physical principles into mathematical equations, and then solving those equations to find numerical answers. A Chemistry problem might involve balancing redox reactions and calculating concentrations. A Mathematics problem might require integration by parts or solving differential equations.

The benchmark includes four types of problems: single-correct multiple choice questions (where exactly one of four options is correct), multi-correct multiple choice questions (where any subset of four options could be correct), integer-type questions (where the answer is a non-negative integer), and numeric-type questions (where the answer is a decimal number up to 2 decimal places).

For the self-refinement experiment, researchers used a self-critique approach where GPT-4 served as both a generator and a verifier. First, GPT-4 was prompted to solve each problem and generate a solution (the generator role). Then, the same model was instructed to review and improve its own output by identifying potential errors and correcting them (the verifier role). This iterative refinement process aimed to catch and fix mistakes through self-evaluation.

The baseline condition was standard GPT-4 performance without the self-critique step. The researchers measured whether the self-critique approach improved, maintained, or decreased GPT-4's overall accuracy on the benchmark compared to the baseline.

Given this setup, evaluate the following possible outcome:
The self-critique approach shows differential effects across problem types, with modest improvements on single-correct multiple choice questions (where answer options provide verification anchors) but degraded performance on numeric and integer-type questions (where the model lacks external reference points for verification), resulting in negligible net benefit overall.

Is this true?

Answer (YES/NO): NO